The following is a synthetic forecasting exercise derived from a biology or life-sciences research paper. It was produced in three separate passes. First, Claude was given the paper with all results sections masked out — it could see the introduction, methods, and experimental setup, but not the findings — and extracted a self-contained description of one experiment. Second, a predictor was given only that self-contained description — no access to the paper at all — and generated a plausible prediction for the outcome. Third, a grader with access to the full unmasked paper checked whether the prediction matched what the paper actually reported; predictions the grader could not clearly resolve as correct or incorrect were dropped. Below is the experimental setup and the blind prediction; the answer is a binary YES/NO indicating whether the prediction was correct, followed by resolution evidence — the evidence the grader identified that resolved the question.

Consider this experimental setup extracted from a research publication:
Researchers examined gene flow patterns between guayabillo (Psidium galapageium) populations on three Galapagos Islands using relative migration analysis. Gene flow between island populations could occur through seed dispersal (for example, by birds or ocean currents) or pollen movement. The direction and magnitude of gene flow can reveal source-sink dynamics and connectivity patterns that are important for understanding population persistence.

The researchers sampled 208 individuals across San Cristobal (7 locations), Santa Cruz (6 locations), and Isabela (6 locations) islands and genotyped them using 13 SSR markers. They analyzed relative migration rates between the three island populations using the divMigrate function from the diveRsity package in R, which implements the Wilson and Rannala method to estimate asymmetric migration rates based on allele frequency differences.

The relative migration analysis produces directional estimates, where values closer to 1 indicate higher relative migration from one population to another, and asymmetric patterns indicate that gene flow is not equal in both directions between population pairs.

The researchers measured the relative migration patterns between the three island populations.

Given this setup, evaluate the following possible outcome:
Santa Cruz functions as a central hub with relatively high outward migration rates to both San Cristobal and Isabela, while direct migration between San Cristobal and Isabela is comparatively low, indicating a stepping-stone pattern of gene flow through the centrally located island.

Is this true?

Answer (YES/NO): NO